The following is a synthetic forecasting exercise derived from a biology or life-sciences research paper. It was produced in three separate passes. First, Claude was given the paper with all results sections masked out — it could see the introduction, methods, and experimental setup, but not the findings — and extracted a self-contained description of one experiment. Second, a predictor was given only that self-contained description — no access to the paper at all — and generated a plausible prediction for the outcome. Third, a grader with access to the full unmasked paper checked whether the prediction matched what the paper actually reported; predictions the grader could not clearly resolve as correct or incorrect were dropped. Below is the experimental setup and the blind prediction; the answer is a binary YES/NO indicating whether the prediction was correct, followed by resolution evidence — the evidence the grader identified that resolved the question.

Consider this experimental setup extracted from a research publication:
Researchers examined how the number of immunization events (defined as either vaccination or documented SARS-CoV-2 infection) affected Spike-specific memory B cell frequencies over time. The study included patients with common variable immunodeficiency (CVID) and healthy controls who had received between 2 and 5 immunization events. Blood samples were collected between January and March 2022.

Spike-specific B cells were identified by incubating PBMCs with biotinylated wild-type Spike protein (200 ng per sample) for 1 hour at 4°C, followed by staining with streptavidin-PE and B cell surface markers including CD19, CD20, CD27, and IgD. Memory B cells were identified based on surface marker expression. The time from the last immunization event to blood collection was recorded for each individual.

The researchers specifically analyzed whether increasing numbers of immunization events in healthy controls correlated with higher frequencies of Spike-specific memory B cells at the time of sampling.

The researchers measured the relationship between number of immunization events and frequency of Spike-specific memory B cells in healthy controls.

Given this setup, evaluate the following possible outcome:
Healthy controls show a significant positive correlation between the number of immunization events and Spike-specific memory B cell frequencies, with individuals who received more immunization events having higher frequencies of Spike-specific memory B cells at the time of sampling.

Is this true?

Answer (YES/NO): NO